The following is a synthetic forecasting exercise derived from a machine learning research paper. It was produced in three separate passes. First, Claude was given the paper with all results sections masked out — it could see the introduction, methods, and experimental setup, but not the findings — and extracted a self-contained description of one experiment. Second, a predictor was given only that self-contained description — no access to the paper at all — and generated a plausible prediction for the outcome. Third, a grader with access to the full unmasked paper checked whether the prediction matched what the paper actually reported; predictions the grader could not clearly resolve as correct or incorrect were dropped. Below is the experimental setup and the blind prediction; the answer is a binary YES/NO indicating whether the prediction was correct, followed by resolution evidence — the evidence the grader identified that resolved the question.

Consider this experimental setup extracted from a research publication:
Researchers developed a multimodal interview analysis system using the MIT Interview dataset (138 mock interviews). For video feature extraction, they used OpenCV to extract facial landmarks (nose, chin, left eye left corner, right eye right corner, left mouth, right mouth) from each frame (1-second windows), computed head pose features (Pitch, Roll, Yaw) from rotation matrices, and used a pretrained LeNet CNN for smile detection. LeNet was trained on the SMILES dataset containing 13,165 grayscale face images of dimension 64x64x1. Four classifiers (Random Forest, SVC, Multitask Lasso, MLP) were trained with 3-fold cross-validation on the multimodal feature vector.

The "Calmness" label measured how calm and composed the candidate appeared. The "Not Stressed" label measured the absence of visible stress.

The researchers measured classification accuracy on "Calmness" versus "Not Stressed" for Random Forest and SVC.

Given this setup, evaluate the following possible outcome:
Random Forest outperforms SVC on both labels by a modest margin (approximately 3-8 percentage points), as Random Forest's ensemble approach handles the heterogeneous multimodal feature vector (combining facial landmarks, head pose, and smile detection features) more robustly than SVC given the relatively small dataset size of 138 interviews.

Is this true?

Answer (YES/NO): NO